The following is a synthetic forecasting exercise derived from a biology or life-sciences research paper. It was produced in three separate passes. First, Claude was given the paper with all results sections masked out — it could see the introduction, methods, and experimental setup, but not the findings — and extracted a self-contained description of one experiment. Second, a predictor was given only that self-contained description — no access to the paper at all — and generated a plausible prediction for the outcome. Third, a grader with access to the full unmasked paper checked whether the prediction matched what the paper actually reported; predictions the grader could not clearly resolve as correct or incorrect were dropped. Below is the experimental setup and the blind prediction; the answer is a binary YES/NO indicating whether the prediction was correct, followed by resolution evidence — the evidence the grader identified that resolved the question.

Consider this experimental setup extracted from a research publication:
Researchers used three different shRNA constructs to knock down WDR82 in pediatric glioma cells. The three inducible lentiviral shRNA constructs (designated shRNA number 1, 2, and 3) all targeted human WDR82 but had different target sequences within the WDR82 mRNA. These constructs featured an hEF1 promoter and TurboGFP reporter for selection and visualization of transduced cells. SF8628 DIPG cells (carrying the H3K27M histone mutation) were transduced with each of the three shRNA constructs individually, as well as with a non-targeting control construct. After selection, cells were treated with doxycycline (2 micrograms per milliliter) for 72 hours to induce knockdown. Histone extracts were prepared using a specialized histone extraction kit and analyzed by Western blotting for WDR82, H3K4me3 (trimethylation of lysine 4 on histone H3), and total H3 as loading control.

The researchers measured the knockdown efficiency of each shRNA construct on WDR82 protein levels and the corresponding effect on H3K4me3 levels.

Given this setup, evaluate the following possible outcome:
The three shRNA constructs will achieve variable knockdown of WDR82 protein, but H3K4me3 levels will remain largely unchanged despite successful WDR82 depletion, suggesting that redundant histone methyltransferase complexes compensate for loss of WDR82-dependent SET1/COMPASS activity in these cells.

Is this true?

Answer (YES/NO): NO